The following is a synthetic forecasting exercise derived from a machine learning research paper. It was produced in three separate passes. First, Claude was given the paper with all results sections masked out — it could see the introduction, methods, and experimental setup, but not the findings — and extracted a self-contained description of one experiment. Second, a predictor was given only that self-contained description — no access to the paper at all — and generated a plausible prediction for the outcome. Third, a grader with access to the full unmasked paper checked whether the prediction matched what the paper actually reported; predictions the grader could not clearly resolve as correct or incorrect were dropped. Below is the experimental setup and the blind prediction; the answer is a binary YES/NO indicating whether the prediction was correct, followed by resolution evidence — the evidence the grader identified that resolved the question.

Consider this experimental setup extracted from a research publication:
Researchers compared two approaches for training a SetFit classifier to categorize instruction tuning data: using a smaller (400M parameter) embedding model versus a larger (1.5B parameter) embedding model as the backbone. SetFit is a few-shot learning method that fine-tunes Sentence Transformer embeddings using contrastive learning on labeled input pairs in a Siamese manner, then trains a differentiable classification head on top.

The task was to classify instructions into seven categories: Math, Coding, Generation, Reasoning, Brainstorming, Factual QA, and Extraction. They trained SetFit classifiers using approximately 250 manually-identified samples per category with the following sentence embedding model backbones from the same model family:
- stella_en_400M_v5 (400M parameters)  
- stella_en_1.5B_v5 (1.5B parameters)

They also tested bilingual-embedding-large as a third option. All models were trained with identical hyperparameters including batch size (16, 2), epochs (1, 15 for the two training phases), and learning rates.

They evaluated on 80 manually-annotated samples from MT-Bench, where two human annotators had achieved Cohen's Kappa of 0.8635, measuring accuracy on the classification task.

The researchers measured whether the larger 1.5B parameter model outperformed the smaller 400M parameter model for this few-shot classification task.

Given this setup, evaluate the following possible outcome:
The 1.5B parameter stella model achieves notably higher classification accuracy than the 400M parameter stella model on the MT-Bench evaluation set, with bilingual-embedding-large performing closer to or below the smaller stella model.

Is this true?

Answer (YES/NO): NO